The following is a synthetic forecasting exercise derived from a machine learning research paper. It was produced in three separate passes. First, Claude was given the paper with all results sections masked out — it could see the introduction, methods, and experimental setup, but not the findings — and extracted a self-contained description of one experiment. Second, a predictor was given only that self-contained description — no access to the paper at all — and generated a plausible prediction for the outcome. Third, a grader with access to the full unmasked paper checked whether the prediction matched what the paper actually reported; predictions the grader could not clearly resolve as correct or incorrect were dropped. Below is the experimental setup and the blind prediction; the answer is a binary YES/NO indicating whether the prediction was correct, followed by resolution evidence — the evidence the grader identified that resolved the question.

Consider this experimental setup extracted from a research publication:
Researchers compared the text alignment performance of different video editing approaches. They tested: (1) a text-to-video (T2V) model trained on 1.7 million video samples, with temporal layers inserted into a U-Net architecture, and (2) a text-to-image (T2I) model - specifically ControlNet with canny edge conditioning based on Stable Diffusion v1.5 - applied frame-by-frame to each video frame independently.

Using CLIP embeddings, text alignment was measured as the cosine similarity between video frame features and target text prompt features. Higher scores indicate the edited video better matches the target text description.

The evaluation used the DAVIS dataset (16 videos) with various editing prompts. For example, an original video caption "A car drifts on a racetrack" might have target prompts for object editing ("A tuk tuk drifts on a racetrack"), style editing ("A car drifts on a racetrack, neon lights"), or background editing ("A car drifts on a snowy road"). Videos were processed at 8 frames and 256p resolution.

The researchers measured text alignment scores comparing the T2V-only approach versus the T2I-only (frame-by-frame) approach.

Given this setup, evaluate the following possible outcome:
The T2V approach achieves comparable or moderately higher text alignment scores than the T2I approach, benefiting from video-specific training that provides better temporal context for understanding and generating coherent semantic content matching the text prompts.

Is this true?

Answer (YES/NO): YES